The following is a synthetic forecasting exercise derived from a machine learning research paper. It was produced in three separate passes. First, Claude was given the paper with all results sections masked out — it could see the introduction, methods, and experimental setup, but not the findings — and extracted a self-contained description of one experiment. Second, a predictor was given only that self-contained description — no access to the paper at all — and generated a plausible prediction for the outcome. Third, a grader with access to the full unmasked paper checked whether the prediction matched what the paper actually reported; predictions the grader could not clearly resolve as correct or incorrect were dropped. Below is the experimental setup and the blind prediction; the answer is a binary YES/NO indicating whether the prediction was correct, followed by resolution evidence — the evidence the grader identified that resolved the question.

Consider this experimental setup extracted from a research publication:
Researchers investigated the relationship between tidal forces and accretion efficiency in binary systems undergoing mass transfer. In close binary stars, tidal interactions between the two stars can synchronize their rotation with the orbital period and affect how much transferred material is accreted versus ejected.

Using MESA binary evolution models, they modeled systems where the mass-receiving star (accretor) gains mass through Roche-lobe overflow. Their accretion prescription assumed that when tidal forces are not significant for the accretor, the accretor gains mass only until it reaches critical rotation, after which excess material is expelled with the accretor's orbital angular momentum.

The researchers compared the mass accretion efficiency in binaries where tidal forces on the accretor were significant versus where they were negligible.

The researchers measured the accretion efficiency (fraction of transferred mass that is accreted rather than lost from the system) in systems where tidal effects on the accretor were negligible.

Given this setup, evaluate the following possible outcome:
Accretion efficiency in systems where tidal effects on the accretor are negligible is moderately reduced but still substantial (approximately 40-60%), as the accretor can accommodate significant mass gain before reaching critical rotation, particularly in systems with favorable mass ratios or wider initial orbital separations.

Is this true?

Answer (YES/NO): NO